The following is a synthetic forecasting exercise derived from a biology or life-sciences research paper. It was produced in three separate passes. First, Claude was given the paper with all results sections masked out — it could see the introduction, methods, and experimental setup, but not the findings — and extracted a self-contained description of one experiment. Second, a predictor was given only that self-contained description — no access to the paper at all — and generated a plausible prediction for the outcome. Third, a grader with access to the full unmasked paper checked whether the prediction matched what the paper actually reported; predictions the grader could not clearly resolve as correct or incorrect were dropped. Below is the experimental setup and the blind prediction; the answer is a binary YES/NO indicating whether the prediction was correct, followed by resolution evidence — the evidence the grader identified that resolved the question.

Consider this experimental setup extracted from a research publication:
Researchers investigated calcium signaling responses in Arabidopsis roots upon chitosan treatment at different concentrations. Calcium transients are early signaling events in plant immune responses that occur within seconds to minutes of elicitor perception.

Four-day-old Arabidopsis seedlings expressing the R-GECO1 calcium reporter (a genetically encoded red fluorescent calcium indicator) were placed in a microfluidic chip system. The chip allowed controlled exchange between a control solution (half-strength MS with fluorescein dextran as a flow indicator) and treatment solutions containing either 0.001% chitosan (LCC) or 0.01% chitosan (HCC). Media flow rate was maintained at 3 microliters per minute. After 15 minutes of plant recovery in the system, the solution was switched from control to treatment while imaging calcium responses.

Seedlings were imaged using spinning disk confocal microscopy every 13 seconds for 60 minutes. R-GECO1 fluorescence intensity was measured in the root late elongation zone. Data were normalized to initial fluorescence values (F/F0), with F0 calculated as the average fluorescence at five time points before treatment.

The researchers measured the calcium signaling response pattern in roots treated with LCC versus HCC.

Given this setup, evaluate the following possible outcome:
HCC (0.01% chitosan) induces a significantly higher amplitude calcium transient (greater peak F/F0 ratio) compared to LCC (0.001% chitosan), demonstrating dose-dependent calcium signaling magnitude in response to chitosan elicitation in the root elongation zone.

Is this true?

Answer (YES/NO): YES